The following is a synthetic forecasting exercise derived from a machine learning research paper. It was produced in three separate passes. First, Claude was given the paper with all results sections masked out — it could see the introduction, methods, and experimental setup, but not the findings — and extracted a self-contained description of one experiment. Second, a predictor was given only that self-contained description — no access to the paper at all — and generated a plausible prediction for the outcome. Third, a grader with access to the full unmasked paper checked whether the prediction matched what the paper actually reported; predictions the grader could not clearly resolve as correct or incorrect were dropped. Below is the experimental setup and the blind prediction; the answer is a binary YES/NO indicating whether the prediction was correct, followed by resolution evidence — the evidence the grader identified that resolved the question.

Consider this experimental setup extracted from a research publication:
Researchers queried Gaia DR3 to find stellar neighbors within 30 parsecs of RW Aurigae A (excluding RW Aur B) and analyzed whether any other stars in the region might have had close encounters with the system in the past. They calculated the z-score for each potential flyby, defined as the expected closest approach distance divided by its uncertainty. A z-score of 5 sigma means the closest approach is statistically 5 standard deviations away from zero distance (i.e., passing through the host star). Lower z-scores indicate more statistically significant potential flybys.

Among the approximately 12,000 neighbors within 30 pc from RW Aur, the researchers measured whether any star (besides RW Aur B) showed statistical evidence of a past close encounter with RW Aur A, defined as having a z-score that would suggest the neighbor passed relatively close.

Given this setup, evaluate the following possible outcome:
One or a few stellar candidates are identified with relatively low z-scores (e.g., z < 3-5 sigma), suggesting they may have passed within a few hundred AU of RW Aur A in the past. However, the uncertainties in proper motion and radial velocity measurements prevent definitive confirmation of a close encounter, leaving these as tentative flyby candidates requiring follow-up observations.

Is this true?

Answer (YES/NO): NO